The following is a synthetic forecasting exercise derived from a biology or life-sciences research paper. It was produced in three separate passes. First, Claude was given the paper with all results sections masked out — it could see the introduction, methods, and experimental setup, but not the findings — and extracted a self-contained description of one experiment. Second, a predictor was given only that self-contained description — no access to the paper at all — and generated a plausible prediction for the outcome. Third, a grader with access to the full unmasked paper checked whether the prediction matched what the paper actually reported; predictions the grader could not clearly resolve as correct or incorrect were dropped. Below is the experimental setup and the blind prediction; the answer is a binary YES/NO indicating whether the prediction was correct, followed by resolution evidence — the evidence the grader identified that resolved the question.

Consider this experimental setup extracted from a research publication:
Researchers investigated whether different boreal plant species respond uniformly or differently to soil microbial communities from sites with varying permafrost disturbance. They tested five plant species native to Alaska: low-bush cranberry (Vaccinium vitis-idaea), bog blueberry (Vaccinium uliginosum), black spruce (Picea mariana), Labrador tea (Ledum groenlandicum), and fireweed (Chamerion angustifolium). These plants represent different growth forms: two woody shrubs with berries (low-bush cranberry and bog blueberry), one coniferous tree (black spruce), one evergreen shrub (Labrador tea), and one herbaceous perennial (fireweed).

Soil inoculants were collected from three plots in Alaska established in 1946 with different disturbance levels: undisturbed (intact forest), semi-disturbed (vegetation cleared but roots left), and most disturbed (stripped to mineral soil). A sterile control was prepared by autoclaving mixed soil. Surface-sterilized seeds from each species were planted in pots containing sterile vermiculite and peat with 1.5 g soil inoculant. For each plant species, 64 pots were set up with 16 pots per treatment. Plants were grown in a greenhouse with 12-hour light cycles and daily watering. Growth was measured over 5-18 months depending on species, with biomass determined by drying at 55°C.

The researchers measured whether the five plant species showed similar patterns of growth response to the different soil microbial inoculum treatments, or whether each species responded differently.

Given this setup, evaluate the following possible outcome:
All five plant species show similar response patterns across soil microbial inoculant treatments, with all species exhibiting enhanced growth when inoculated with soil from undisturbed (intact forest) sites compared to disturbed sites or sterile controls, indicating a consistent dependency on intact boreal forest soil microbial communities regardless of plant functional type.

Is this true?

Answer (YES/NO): NO